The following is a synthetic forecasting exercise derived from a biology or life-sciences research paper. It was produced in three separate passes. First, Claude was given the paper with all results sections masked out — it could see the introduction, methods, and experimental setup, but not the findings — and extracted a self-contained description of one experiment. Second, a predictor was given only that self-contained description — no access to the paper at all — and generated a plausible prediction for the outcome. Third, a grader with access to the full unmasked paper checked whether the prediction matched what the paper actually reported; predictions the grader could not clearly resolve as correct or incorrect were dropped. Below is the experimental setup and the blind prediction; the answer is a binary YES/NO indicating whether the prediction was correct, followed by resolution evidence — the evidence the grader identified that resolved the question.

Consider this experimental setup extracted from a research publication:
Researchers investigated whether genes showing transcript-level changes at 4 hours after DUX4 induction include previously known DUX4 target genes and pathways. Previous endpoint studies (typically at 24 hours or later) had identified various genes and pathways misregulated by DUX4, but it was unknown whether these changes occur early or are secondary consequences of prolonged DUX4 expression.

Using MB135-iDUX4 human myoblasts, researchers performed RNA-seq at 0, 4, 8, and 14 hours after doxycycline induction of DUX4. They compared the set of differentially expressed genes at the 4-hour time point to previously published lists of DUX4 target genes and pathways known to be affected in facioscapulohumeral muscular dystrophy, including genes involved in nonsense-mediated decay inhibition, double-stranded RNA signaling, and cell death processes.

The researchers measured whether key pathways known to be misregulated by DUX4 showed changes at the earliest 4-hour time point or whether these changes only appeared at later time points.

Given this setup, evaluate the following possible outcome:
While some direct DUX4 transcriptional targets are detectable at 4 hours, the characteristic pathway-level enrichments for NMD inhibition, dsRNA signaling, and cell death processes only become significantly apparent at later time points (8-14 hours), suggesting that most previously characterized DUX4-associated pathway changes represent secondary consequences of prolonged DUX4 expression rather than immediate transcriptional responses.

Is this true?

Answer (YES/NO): NO